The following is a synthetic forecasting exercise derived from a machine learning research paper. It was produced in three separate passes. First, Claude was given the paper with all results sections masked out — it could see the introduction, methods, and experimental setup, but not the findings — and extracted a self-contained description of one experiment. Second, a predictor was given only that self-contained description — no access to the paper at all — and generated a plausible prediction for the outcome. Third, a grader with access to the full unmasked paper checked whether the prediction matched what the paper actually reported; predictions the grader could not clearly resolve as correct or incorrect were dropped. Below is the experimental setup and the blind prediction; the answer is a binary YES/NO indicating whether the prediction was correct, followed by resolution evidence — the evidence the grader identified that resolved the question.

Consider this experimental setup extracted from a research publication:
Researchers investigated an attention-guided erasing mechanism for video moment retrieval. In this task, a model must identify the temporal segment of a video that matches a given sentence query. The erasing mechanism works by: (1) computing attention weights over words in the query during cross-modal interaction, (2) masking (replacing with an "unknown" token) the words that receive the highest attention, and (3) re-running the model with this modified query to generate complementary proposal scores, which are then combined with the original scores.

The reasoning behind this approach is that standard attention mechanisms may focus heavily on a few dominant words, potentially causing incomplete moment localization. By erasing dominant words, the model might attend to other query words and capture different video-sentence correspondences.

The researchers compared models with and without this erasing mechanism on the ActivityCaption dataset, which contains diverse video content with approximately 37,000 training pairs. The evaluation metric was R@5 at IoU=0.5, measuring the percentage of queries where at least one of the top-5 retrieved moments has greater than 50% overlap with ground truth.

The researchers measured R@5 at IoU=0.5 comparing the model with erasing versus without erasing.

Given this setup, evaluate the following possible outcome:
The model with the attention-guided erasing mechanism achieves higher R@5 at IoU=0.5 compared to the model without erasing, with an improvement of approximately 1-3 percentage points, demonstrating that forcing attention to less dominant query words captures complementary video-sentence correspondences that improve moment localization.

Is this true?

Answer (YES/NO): NO